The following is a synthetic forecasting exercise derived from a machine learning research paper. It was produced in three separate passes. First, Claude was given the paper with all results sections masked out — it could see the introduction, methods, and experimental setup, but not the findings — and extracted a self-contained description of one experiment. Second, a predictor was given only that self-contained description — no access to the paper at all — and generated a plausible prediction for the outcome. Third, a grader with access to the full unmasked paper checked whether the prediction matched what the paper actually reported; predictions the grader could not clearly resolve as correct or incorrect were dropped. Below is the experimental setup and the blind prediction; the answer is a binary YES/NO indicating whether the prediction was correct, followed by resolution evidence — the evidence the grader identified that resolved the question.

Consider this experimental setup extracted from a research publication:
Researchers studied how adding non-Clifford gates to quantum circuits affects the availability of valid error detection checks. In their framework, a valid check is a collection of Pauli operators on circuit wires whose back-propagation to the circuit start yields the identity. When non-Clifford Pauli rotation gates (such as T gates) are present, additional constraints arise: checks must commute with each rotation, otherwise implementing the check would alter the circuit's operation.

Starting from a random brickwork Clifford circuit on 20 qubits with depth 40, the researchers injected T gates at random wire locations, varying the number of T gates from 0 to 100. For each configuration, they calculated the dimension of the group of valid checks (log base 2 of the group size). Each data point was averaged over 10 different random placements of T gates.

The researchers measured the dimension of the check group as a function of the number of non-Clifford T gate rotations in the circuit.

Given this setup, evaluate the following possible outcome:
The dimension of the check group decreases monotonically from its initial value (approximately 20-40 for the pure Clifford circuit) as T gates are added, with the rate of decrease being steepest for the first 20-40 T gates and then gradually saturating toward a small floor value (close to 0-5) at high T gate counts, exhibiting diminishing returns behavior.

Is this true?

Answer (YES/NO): NO